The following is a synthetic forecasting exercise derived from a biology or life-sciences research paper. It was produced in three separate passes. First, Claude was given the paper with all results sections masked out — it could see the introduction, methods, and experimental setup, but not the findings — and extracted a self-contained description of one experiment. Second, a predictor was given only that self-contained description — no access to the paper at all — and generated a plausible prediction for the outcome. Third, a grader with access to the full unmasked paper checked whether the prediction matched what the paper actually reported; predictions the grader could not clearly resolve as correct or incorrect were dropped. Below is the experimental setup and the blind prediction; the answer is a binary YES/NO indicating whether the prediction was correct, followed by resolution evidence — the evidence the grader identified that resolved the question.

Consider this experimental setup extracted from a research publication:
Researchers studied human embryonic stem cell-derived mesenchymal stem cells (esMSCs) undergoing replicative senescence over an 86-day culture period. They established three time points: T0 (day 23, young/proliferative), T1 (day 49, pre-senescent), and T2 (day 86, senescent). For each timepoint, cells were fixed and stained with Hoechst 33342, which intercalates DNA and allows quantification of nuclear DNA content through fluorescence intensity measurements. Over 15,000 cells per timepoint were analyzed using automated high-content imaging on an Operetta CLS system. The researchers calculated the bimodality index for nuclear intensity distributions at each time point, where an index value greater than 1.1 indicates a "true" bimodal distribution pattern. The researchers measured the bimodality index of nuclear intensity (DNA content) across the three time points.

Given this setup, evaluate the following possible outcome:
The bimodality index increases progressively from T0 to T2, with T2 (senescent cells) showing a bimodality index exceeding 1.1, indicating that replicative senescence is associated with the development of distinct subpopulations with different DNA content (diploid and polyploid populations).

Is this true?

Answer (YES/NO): YES